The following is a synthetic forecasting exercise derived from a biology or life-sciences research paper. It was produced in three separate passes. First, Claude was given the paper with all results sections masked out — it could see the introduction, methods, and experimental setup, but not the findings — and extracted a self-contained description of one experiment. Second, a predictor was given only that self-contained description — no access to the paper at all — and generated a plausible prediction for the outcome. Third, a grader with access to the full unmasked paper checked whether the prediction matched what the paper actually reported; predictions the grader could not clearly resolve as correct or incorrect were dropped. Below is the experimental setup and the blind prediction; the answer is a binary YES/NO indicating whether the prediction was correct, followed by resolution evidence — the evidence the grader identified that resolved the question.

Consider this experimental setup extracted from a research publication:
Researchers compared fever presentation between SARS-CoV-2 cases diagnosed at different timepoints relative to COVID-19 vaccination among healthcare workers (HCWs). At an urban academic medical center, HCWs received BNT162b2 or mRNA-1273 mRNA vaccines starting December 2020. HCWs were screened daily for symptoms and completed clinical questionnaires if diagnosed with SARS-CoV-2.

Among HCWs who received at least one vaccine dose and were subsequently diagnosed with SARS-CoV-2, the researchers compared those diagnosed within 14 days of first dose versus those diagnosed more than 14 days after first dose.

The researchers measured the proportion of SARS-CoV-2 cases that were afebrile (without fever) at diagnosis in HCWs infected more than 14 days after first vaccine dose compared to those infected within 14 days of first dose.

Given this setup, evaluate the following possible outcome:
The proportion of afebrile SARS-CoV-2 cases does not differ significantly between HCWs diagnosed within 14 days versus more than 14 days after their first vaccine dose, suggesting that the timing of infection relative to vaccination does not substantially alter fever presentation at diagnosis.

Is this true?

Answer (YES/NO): NO